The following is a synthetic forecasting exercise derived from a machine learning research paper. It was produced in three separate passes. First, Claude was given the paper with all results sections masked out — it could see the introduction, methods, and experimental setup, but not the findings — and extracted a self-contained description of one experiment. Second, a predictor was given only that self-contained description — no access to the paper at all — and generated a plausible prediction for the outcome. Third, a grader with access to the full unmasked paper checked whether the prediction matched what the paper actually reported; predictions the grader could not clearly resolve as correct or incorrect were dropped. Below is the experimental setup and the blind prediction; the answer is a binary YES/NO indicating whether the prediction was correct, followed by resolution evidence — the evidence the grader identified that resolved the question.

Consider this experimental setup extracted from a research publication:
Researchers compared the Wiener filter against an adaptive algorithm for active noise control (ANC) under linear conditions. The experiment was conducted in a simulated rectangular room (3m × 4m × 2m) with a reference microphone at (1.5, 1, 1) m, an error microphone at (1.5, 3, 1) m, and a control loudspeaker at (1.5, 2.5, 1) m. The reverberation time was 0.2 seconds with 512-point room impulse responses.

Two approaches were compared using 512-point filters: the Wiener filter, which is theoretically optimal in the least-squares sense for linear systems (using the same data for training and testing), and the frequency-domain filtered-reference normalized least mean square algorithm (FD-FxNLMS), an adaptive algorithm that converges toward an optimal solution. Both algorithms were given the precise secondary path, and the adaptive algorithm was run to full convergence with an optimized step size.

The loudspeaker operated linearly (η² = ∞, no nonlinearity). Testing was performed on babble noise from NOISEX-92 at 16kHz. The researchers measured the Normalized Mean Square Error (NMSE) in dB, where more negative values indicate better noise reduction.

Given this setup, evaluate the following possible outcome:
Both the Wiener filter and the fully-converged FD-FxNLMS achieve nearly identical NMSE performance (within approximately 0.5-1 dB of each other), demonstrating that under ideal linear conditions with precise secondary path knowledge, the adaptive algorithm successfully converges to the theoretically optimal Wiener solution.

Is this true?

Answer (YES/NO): NO